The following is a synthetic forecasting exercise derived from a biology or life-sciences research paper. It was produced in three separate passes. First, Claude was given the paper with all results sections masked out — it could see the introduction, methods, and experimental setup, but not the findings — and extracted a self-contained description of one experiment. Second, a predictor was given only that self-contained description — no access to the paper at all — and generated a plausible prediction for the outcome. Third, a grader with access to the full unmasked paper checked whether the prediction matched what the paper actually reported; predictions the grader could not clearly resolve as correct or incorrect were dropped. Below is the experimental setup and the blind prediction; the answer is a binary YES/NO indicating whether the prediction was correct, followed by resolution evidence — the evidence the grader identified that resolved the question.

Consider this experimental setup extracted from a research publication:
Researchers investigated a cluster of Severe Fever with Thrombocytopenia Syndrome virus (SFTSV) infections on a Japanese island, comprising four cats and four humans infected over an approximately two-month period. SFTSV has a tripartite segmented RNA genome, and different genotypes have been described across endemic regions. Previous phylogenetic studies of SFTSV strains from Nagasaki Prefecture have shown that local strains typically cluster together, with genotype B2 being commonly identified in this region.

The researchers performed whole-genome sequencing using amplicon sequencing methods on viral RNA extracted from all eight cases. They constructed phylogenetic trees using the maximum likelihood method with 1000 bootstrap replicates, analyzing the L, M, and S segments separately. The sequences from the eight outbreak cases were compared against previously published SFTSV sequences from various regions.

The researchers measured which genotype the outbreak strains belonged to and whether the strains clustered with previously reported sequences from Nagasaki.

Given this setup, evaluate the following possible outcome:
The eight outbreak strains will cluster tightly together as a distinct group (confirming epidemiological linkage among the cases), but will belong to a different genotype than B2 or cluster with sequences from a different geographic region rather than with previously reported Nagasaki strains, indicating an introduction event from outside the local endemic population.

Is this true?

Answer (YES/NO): NO